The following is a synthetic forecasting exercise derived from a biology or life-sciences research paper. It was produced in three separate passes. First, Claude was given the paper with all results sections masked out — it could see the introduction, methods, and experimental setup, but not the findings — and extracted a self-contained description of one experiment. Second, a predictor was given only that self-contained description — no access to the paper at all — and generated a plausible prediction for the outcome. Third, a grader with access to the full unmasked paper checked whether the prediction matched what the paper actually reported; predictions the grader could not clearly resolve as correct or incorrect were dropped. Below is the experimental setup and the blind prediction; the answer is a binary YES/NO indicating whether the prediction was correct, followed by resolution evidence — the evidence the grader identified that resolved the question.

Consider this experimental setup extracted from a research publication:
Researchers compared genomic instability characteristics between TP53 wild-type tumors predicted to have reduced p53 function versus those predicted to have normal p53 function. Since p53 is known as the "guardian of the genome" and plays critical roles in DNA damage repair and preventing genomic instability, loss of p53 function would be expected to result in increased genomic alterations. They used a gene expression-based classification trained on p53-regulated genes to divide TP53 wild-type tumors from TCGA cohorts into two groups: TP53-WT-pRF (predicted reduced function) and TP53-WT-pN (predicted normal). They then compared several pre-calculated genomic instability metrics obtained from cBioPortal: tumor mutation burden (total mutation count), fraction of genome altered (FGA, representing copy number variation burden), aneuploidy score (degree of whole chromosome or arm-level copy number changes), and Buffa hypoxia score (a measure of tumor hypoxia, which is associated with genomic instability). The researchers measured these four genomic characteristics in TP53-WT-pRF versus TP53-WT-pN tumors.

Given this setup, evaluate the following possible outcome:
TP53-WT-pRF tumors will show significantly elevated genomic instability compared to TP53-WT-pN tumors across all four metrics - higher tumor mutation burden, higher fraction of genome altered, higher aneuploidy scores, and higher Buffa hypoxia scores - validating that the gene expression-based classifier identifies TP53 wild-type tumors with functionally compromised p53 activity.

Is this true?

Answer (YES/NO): YES